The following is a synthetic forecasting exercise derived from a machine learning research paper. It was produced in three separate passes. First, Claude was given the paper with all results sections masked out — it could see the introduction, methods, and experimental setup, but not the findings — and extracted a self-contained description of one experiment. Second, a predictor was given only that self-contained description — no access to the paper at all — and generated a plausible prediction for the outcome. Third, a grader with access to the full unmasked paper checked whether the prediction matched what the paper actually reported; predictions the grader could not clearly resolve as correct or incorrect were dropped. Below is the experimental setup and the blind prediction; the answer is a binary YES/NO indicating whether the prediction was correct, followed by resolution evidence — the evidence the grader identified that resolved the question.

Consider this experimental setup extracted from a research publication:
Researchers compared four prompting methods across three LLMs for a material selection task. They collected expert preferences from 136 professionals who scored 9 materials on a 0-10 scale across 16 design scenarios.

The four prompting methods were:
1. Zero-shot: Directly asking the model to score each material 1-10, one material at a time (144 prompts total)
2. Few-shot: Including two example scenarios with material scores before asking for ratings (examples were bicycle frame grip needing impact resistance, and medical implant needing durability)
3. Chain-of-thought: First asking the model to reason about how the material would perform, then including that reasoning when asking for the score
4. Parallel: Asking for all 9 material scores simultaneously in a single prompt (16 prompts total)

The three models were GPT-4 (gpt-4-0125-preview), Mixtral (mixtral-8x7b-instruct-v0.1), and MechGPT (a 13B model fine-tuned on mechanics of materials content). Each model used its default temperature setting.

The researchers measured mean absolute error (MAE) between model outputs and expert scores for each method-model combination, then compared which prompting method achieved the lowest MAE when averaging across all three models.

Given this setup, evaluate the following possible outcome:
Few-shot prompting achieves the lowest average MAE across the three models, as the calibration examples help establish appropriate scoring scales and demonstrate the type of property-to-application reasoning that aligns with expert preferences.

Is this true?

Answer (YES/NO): NO